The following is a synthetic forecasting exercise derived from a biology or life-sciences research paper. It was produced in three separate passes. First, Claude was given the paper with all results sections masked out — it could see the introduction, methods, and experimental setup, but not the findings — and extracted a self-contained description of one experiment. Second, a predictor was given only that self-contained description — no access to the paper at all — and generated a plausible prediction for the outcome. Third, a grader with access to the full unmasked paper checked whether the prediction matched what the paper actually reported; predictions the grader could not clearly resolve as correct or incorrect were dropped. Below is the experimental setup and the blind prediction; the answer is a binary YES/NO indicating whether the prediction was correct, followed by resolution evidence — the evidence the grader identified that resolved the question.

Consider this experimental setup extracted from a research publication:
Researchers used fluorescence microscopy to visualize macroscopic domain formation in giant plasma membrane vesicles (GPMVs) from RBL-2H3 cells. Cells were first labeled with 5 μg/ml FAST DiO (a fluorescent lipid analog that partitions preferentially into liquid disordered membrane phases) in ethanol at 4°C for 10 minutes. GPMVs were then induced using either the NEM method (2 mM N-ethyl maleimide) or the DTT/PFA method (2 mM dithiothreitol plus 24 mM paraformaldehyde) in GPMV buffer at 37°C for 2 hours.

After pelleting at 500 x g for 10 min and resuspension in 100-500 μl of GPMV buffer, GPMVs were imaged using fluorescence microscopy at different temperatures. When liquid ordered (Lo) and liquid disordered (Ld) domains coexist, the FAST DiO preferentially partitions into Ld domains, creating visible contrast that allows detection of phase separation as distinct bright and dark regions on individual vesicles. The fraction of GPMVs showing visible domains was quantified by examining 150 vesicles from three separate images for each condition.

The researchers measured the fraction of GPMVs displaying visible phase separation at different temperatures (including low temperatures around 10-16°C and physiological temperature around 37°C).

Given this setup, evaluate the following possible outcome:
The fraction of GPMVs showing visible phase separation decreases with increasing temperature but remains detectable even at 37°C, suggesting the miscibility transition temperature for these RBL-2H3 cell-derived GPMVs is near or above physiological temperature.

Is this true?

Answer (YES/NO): NO